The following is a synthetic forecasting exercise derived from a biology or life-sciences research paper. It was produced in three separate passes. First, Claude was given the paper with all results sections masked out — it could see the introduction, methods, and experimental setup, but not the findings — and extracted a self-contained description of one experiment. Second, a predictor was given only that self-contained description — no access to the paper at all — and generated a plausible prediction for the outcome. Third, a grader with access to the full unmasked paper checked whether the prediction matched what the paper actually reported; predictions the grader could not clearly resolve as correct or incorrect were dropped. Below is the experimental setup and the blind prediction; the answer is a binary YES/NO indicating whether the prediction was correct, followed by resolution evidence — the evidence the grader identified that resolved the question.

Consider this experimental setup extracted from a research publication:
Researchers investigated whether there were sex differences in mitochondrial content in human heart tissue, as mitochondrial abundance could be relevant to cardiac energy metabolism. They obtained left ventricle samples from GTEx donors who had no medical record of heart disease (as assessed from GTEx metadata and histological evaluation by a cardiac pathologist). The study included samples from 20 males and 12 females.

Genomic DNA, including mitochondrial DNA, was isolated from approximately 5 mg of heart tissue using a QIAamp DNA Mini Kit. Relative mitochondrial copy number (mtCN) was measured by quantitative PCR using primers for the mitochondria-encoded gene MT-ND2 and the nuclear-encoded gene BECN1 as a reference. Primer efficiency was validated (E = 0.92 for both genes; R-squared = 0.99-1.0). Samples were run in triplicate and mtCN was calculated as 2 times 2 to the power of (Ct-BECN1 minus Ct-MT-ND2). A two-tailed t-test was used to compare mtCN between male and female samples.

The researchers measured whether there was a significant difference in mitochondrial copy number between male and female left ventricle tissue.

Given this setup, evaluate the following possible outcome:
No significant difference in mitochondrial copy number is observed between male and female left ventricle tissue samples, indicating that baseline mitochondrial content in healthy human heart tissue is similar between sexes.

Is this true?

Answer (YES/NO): YES